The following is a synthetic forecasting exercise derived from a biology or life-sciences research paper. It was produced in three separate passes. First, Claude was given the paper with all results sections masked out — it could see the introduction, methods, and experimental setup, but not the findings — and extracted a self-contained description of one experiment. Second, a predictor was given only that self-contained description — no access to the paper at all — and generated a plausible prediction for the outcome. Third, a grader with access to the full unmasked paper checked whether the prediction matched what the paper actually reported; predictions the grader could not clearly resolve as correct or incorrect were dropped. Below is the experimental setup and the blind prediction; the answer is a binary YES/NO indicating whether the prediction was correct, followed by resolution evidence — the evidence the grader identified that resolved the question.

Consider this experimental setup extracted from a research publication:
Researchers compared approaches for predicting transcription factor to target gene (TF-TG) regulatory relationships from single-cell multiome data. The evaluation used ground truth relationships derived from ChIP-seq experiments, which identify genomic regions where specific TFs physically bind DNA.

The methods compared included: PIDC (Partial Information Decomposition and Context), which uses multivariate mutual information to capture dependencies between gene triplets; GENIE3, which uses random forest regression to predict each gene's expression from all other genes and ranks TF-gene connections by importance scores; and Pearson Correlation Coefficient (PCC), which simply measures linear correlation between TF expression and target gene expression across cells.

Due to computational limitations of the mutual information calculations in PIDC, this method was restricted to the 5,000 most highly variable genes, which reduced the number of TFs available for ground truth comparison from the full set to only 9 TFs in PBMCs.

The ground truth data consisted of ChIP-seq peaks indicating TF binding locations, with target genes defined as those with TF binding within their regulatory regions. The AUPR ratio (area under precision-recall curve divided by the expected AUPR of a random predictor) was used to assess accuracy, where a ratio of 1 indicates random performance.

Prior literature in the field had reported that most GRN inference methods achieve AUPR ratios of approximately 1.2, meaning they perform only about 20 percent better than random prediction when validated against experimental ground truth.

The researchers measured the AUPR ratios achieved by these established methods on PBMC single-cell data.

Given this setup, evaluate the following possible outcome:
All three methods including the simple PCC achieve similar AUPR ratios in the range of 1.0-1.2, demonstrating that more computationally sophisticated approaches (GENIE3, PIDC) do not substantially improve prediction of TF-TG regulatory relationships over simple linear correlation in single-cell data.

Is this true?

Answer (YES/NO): NO